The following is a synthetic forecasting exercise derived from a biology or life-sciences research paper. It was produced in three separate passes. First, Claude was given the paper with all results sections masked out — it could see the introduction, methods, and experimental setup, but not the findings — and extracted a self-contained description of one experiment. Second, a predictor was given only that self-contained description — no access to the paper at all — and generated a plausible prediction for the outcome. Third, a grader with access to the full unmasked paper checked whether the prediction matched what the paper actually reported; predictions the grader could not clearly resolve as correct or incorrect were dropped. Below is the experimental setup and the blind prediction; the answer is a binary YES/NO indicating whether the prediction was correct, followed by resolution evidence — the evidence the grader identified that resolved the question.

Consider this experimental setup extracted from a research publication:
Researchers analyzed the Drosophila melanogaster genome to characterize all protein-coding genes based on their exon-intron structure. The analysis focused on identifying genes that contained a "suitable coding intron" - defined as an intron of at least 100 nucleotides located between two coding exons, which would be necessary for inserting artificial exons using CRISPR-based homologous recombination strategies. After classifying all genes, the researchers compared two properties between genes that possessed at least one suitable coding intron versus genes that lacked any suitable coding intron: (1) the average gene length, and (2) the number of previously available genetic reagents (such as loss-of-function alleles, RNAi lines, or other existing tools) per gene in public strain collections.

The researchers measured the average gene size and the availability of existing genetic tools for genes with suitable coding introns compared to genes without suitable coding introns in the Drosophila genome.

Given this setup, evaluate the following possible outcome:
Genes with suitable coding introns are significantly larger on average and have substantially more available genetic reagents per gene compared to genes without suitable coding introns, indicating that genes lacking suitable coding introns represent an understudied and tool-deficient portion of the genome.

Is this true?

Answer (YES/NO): YES